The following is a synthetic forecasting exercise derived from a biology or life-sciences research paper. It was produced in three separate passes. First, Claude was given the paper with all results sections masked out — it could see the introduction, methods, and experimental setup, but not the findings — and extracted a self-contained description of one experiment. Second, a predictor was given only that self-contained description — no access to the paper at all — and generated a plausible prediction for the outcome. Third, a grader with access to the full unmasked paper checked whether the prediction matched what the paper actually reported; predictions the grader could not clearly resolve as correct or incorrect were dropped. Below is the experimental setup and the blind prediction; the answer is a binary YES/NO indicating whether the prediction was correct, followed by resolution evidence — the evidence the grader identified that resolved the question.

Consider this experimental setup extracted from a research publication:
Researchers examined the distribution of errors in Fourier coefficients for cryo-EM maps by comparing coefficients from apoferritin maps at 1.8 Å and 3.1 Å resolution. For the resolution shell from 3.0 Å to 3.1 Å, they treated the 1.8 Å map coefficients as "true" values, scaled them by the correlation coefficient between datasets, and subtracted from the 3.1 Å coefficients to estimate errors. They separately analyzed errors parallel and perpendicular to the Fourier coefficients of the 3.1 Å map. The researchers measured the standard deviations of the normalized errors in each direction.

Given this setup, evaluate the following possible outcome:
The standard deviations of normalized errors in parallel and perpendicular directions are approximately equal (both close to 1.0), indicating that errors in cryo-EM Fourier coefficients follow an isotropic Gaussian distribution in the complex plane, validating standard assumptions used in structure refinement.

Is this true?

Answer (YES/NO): NO